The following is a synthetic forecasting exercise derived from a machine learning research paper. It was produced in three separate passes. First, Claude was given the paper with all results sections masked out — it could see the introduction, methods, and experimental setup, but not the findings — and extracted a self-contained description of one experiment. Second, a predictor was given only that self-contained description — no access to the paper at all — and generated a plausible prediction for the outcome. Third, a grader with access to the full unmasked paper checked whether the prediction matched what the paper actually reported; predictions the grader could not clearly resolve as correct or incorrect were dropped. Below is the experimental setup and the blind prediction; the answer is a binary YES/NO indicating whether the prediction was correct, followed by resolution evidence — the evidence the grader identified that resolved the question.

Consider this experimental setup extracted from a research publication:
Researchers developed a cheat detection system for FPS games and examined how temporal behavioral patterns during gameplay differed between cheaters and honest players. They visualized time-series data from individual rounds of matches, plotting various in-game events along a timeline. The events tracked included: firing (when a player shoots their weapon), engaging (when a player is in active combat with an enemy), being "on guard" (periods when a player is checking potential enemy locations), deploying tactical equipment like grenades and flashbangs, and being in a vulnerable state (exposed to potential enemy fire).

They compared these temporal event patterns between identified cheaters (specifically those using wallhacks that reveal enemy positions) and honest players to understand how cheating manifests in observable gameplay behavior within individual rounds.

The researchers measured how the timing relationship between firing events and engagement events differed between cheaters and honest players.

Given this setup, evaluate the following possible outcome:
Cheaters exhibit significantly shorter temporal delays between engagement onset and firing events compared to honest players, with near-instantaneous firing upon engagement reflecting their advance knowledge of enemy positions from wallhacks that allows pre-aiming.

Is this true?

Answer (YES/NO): YES